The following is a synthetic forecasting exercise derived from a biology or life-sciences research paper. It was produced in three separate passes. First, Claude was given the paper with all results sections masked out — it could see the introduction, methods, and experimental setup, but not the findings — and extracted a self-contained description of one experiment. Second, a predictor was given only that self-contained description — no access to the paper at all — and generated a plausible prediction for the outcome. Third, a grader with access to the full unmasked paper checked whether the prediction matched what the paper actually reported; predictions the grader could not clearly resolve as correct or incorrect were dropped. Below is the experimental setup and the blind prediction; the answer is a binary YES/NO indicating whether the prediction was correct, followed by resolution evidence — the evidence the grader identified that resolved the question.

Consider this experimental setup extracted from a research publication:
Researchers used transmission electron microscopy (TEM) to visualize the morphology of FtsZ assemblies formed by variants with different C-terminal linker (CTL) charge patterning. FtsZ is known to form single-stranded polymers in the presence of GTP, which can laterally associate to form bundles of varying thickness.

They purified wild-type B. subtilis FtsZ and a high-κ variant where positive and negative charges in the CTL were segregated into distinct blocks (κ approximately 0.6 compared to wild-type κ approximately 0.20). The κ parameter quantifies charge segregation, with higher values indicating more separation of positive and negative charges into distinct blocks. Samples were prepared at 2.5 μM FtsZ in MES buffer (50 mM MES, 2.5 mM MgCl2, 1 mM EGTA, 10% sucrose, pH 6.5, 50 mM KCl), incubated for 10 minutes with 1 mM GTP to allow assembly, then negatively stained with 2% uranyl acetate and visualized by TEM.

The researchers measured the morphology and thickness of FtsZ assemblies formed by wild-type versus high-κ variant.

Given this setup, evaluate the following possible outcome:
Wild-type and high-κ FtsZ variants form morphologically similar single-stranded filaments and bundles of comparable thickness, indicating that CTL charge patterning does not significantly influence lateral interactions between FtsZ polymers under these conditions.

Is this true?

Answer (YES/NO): NO